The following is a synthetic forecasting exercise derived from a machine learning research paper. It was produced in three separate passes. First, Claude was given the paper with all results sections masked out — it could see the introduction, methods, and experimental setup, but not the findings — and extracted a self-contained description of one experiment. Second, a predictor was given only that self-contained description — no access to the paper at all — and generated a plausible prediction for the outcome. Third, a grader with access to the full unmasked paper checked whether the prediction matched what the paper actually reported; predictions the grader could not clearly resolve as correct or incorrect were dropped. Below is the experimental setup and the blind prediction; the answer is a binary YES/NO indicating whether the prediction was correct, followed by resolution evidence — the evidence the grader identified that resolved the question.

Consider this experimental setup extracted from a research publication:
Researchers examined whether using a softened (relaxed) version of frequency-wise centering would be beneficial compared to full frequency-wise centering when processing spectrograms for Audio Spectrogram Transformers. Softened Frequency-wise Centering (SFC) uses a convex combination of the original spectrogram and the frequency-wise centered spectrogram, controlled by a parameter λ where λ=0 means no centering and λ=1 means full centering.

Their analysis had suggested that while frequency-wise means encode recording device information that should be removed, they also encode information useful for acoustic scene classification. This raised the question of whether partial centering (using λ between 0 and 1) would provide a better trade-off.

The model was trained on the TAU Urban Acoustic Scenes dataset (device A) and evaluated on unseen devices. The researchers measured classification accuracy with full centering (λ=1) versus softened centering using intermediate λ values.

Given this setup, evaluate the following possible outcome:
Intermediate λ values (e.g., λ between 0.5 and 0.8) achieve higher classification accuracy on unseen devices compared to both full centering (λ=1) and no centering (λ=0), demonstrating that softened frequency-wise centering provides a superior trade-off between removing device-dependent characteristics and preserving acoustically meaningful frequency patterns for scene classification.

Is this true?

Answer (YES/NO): NO